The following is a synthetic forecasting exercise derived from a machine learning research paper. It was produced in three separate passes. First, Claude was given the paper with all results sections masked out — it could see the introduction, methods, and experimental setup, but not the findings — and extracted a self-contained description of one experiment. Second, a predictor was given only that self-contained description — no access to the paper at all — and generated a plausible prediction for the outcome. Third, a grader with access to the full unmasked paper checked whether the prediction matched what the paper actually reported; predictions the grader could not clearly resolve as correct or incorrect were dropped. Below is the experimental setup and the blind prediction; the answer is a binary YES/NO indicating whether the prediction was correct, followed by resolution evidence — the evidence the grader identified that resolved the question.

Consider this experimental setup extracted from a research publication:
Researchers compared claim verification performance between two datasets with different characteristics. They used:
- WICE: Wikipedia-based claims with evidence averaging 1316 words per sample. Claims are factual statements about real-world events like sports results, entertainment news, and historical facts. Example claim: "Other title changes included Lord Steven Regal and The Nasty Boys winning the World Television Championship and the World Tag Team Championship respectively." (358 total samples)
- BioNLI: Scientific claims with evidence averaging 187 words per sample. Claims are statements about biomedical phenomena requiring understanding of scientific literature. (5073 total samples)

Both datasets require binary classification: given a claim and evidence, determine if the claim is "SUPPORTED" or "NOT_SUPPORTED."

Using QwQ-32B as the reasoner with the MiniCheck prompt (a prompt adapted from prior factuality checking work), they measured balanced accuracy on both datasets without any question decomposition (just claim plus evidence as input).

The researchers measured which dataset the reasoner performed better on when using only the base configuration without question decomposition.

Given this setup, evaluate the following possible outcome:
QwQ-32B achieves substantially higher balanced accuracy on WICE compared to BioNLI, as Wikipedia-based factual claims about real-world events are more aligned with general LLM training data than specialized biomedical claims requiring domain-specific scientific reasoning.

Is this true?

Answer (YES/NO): YES